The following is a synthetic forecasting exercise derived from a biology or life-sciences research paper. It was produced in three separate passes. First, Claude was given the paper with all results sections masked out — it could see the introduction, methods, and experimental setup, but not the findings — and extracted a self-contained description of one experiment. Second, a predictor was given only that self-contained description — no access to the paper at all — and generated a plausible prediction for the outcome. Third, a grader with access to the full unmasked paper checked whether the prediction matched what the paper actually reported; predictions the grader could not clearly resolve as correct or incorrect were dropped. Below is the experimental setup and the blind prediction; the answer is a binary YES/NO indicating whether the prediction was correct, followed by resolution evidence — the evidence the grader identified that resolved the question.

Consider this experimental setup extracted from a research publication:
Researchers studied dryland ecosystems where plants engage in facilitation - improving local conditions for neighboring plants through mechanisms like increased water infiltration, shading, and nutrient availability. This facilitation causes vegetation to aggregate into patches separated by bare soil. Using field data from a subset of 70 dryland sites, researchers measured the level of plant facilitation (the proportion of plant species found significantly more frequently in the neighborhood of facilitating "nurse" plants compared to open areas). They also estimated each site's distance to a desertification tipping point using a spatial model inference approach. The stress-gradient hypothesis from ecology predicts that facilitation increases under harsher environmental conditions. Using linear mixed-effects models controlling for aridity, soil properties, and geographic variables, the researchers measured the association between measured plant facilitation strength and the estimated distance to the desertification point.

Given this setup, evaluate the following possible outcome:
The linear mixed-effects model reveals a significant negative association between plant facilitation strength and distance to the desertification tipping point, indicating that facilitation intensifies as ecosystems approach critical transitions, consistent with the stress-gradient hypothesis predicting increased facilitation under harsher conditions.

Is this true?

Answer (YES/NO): YES